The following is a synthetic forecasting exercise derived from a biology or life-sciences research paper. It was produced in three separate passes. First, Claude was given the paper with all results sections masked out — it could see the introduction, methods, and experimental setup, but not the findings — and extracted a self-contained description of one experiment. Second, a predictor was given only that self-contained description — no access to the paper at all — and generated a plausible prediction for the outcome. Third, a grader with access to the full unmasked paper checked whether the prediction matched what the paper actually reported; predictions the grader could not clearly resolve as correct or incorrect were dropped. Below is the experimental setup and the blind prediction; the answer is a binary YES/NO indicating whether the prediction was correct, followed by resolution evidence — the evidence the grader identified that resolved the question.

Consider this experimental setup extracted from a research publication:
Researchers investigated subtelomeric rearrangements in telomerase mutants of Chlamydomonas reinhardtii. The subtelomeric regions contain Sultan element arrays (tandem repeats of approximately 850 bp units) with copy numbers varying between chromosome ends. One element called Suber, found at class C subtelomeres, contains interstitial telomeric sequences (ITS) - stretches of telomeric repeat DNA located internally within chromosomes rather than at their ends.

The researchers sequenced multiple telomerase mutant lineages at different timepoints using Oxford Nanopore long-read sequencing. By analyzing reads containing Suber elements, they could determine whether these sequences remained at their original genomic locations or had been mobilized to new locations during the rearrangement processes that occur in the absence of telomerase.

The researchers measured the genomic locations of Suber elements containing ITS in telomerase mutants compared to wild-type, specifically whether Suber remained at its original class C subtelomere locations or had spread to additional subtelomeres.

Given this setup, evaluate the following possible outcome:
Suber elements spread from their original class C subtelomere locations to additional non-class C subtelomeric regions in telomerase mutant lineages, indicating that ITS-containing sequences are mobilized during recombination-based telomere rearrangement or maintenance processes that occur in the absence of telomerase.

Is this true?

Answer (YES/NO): NO